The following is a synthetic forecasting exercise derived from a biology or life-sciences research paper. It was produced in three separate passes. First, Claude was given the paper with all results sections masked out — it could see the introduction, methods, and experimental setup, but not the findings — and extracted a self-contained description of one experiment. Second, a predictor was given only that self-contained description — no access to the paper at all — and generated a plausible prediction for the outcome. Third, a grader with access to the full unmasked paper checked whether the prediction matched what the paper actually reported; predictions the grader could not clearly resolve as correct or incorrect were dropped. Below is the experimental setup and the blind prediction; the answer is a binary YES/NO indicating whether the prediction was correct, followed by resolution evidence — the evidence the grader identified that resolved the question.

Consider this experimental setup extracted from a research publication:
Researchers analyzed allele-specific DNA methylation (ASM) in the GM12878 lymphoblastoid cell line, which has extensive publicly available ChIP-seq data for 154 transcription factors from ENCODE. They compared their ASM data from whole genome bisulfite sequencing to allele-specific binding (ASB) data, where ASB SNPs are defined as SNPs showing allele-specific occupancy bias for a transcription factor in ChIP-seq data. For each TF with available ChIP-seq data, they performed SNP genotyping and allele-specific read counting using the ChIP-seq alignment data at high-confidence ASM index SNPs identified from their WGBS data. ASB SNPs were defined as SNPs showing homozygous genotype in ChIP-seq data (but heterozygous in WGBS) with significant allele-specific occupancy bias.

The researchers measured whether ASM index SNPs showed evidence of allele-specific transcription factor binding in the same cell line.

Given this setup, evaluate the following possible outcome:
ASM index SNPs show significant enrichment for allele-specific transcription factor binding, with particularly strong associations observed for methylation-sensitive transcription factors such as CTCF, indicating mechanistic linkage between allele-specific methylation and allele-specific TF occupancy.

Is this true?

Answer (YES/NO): NO